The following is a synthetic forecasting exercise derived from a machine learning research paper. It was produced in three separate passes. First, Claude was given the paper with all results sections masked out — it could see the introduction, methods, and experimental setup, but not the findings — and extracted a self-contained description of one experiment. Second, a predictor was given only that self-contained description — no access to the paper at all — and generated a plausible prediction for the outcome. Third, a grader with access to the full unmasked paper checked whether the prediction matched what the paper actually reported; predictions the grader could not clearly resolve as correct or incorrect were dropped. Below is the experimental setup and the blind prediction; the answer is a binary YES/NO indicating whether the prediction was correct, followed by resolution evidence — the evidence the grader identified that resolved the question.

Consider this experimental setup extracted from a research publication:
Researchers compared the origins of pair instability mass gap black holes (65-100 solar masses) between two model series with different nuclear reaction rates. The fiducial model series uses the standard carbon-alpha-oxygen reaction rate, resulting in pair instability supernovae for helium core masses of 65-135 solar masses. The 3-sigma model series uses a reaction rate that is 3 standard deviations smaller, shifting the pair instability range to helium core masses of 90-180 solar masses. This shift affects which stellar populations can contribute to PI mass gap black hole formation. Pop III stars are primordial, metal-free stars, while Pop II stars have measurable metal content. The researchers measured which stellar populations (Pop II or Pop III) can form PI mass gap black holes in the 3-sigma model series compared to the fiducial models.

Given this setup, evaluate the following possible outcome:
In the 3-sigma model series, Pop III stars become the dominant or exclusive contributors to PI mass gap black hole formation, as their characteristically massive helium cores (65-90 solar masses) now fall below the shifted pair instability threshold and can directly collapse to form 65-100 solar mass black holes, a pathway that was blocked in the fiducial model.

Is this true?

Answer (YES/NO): NO